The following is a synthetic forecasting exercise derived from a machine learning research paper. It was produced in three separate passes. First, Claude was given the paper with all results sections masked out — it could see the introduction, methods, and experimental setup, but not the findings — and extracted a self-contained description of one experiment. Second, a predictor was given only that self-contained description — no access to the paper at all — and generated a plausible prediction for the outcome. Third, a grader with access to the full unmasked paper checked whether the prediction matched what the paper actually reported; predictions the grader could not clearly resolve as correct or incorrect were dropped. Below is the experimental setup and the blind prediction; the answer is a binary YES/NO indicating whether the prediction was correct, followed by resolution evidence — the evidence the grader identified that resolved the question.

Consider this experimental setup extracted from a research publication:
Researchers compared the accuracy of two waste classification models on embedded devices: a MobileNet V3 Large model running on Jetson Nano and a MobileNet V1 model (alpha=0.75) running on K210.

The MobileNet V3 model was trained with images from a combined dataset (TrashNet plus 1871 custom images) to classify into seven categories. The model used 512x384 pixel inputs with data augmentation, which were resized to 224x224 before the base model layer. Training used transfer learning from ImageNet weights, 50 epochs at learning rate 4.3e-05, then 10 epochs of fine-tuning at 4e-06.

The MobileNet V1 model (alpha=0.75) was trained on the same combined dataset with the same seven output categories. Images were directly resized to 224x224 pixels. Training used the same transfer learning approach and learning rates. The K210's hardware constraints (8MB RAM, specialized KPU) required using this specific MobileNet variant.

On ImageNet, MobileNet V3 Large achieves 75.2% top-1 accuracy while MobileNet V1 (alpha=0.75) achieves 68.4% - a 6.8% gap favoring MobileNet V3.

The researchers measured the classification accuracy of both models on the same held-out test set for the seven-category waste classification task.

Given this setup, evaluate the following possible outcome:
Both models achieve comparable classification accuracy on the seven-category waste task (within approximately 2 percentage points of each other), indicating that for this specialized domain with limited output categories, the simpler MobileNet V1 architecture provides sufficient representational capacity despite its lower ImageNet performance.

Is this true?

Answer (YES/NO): YES